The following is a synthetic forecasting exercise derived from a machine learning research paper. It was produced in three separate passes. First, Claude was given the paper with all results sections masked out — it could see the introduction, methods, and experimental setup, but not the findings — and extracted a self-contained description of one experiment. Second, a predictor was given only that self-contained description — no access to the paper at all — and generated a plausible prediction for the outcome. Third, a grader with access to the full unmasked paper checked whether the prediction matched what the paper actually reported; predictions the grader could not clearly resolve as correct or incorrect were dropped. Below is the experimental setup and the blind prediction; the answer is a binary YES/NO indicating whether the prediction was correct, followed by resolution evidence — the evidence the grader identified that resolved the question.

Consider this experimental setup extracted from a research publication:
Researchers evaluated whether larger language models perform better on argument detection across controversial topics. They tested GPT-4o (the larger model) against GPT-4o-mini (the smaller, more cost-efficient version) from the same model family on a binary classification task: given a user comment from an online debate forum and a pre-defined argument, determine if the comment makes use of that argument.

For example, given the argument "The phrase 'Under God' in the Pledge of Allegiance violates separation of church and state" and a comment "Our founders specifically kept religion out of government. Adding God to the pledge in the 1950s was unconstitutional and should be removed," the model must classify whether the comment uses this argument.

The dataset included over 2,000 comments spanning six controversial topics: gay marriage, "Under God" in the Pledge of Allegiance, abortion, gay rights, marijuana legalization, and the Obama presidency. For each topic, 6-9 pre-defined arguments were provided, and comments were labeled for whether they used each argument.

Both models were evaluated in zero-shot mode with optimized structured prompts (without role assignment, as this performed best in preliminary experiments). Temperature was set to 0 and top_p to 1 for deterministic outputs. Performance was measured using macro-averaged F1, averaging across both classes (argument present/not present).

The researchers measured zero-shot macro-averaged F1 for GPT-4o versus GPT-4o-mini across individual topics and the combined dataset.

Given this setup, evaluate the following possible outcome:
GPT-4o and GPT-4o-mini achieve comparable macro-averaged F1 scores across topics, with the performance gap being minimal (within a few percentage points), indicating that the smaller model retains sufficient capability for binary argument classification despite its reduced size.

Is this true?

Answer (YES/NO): YES